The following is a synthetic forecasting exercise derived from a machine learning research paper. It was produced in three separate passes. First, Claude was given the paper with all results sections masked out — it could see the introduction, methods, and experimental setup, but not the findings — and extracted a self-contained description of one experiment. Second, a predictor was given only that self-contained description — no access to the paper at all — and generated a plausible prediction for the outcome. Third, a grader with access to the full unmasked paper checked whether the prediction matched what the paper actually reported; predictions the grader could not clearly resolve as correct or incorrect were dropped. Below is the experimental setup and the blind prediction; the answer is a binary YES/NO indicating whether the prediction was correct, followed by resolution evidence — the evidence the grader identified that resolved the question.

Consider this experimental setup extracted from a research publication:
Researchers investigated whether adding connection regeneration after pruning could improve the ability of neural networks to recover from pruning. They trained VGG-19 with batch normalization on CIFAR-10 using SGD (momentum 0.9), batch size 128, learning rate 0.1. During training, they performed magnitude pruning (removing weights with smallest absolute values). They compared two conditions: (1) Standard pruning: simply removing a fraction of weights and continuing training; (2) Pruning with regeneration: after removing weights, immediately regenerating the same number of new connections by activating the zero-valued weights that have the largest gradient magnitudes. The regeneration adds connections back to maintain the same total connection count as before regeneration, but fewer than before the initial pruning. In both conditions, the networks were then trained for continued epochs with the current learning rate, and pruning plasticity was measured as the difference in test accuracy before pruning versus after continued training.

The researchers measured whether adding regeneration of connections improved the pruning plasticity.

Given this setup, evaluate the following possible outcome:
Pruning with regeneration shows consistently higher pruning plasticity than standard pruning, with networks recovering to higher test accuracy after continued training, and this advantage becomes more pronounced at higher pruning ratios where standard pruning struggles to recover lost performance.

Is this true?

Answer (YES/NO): YES